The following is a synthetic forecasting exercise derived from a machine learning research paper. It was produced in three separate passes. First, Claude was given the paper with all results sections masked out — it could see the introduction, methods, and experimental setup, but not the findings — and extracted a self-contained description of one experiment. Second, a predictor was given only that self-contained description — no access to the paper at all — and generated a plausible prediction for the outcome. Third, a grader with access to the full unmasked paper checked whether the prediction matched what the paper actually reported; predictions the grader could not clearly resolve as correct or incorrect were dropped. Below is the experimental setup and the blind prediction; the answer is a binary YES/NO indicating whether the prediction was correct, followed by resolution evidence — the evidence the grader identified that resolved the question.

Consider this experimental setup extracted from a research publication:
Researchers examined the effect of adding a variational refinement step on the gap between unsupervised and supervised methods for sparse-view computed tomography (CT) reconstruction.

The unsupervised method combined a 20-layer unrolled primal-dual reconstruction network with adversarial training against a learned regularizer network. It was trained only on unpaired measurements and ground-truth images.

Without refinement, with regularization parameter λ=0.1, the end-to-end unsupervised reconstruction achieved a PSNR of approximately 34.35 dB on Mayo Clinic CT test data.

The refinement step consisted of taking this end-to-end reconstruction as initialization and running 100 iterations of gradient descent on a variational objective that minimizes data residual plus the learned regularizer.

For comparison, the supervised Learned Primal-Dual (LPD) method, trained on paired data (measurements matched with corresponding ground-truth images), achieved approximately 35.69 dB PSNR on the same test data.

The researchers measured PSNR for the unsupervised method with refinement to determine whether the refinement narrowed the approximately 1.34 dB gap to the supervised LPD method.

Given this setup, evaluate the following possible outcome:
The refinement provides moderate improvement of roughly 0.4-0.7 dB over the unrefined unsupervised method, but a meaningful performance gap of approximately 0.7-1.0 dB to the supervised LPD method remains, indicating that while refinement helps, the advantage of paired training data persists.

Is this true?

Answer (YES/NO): YES